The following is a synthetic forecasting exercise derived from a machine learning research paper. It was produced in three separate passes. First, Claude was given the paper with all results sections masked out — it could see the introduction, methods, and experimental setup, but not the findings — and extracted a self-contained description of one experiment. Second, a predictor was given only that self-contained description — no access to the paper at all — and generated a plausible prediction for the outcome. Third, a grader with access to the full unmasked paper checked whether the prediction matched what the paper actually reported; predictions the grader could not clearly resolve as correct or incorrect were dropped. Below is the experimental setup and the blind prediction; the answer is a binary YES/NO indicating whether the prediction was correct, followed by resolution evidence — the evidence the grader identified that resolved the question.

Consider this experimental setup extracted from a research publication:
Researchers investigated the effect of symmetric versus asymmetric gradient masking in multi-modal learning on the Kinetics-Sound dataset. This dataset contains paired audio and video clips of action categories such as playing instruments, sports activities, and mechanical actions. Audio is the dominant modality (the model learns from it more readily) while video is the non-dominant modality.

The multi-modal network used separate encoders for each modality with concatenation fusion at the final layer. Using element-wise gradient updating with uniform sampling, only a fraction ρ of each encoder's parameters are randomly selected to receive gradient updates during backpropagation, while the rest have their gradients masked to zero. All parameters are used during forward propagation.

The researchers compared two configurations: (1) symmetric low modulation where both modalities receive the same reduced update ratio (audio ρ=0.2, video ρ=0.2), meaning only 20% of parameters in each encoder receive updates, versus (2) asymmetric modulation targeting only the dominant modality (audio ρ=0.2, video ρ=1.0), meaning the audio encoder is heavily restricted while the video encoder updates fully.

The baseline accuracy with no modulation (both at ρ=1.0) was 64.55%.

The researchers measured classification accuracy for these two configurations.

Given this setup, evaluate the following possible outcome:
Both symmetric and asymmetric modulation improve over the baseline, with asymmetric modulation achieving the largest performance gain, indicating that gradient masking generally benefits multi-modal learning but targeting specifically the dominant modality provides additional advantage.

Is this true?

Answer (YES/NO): NO